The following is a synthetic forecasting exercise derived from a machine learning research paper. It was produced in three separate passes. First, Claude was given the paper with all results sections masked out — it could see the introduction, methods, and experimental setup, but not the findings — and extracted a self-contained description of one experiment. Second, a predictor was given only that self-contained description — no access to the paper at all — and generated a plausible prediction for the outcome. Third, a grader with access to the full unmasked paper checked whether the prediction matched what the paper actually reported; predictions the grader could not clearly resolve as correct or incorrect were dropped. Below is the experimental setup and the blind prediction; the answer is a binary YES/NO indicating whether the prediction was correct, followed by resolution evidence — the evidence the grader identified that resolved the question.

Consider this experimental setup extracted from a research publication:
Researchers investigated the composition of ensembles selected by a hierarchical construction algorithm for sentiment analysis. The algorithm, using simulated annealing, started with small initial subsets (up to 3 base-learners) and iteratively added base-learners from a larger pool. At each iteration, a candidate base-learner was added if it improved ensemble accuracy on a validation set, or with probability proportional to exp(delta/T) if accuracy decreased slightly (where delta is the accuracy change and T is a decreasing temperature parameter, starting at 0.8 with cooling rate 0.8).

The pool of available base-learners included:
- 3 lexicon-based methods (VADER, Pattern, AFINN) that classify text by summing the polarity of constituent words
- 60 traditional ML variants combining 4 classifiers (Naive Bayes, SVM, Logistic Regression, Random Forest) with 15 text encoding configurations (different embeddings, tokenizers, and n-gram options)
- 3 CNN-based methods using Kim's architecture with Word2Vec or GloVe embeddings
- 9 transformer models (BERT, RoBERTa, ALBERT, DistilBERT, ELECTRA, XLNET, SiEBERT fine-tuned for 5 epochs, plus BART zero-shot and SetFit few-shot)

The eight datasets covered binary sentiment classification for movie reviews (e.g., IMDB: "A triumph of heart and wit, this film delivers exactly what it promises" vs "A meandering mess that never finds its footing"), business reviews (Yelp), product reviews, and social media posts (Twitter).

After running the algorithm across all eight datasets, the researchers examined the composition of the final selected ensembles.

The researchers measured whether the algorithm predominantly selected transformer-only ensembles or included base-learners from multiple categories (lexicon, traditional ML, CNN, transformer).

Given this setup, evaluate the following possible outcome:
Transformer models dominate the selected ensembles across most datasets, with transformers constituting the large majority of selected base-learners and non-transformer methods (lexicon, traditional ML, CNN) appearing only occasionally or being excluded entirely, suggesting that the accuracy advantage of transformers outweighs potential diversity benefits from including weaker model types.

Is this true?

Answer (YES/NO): NO